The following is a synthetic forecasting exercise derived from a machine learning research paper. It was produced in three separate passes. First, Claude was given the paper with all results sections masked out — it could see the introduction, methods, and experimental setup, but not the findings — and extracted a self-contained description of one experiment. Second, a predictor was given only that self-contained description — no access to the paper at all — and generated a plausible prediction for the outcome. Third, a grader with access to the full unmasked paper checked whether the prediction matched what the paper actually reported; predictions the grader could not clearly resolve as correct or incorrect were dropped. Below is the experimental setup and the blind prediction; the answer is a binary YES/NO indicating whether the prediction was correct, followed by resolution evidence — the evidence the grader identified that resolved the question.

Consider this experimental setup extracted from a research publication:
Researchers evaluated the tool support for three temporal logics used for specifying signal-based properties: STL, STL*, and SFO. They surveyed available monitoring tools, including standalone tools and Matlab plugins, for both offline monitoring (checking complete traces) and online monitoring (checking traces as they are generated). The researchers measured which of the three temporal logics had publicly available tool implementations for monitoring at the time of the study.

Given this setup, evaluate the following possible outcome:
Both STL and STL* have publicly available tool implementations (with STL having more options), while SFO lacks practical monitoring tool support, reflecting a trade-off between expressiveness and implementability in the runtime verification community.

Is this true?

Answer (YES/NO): NO